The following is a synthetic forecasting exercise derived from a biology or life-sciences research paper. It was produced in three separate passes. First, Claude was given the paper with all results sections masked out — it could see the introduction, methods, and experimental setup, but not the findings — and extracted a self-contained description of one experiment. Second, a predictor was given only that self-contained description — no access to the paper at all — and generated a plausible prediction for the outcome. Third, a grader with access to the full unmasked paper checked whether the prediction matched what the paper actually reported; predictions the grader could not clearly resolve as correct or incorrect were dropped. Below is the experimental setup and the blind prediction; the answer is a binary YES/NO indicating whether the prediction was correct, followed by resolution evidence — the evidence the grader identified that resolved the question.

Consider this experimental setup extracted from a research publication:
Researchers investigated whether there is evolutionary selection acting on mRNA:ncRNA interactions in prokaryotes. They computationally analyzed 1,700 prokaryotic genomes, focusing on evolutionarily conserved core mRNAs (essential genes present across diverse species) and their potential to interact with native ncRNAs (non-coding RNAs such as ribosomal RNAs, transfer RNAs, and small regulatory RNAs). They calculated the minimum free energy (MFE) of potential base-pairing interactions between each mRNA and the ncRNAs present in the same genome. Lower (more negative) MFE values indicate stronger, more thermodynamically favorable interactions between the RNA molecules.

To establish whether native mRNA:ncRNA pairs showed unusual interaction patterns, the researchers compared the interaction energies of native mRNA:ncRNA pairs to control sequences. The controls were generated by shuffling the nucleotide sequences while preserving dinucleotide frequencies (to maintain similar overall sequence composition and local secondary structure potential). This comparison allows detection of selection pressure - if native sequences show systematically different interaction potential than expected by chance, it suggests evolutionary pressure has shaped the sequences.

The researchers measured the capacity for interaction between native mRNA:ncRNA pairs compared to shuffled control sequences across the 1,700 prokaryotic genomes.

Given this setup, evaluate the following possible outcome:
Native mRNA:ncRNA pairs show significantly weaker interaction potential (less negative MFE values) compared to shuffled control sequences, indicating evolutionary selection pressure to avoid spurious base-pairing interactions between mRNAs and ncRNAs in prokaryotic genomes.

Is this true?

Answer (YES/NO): YES